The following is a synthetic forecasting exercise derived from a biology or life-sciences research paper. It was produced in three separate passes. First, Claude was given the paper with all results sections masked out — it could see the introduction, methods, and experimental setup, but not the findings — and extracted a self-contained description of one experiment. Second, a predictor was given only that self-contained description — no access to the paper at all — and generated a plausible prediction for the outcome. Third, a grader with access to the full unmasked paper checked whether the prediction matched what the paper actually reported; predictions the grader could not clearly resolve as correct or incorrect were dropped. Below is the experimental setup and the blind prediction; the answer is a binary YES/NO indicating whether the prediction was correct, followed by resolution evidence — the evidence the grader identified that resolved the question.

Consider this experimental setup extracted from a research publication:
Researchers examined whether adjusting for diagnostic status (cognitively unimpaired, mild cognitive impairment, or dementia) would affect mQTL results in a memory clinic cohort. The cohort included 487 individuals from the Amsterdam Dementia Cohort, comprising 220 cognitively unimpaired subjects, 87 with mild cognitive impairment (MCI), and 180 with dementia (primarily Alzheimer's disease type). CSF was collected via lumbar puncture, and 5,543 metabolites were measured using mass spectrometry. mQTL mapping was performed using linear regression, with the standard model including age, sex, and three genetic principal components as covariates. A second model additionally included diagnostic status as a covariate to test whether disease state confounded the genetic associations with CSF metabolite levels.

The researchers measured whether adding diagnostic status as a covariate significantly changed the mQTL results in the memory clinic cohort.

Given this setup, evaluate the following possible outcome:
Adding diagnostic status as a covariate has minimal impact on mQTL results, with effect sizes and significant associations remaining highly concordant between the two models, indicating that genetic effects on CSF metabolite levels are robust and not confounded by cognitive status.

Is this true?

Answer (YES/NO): YES